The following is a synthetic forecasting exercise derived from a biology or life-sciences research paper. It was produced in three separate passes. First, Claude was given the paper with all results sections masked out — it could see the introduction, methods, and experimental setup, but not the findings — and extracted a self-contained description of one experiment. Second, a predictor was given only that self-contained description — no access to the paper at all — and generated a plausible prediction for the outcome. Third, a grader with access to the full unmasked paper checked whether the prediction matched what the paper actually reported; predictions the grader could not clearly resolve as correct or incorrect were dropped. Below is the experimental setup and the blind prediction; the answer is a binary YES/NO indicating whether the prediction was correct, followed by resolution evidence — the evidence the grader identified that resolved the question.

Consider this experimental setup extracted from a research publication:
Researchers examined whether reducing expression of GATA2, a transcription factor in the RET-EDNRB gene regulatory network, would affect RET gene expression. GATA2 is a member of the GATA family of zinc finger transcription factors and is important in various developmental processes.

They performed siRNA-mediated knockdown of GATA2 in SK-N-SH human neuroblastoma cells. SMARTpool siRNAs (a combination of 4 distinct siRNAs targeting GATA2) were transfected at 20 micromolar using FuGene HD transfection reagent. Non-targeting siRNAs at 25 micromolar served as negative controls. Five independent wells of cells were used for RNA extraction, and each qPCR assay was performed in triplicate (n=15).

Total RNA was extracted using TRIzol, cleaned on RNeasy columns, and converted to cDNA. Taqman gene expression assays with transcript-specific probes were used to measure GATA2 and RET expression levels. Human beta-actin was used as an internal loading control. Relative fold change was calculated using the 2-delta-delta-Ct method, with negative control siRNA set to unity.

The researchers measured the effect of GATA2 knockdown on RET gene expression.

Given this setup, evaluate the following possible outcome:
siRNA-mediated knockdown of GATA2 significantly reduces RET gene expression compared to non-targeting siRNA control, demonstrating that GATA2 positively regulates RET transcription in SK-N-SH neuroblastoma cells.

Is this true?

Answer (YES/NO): YES